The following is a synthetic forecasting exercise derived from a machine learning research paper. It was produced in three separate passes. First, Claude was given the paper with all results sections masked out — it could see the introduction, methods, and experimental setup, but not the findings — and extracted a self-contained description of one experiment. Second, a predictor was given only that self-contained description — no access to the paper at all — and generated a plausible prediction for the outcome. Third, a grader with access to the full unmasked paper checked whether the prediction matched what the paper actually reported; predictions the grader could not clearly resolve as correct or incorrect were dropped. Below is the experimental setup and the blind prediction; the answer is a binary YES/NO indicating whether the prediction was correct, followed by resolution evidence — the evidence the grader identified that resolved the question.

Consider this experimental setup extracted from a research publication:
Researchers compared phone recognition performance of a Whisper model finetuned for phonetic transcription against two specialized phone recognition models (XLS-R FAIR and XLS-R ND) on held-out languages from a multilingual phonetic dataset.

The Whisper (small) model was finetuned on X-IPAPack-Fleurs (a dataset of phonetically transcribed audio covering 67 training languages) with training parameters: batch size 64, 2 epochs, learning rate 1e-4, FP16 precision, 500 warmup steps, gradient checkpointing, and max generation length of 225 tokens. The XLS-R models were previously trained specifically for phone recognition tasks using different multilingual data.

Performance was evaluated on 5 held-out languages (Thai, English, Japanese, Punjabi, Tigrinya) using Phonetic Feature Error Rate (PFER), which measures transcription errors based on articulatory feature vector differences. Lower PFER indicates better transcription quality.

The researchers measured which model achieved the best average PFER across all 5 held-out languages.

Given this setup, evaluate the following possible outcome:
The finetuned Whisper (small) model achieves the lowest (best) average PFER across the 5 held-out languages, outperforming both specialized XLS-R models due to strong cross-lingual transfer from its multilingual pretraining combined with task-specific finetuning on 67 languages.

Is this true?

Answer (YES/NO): YES